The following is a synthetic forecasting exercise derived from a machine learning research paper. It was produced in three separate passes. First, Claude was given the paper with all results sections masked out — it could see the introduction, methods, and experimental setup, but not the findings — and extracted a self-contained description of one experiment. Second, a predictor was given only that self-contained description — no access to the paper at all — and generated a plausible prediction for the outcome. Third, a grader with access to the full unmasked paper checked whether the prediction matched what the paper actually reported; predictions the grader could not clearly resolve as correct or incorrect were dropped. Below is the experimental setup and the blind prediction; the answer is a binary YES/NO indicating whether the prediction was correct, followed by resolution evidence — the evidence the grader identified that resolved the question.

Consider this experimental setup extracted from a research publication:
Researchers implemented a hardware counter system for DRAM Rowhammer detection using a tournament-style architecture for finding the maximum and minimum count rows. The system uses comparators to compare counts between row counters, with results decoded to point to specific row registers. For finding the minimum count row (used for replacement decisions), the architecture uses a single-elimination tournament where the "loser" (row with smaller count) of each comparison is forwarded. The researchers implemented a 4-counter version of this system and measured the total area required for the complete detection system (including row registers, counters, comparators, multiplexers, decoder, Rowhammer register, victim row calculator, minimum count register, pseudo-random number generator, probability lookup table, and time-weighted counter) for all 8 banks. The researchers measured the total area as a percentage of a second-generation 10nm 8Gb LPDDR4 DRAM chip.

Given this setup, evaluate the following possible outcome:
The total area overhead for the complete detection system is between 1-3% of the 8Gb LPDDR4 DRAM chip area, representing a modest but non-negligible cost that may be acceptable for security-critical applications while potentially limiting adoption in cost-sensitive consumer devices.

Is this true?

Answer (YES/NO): NO